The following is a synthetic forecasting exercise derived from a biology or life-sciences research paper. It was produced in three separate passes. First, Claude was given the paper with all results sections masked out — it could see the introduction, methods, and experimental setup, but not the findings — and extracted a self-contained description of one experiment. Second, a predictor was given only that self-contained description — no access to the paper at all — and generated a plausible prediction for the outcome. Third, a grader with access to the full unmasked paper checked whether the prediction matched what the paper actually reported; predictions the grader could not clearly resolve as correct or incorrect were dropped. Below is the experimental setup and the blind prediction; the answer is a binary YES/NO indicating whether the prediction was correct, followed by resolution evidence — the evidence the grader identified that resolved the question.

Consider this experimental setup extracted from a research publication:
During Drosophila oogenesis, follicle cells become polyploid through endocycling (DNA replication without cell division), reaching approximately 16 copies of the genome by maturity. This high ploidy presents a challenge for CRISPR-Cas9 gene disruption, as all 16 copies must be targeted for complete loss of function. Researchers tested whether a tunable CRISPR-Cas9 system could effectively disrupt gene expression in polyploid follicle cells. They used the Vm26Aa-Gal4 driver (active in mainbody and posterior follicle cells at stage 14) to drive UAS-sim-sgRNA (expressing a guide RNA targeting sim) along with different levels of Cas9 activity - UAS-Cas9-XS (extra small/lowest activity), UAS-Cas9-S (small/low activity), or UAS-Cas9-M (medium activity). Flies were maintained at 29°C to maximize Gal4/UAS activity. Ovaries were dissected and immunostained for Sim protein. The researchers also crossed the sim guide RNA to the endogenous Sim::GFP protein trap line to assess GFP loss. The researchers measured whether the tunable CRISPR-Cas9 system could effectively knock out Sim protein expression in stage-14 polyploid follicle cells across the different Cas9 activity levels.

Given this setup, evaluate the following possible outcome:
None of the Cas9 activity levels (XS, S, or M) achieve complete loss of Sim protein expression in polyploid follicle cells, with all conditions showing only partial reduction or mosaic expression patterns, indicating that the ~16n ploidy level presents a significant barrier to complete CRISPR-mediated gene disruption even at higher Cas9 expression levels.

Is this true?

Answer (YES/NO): NO